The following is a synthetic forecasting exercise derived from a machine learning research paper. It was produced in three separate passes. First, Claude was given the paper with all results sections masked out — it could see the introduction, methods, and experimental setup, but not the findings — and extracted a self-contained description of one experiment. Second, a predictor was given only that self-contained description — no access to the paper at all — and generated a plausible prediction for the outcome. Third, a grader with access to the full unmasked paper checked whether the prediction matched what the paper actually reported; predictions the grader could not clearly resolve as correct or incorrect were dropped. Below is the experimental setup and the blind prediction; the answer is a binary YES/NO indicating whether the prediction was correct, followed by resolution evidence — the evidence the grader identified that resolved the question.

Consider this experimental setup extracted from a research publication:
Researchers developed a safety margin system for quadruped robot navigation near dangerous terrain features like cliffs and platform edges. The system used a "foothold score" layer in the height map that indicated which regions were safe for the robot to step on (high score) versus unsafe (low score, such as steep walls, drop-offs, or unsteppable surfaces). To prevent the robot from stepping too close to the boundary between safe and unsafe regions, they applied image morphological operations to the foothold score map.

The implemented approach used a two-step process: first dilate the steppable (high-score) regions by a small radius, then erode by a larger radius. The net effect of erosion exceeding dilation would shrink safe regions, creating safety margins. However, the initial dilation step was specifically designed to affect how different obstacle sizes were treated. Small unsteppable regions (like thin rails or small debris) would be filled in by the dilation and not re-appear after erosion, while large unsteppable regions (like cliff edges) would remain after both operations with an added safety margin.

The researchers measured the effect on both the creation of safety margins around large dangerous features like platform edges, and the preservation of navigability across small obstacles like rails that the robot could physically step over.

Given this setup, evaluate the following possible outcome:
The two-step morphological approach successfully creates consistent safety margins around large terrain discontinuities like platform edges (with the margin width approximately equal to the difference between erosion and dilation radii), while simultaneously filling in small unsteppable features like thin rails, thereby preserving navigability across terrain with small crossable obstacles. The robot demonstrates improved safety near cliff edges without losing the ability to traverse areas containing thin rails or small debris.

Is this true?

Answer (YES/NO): YES